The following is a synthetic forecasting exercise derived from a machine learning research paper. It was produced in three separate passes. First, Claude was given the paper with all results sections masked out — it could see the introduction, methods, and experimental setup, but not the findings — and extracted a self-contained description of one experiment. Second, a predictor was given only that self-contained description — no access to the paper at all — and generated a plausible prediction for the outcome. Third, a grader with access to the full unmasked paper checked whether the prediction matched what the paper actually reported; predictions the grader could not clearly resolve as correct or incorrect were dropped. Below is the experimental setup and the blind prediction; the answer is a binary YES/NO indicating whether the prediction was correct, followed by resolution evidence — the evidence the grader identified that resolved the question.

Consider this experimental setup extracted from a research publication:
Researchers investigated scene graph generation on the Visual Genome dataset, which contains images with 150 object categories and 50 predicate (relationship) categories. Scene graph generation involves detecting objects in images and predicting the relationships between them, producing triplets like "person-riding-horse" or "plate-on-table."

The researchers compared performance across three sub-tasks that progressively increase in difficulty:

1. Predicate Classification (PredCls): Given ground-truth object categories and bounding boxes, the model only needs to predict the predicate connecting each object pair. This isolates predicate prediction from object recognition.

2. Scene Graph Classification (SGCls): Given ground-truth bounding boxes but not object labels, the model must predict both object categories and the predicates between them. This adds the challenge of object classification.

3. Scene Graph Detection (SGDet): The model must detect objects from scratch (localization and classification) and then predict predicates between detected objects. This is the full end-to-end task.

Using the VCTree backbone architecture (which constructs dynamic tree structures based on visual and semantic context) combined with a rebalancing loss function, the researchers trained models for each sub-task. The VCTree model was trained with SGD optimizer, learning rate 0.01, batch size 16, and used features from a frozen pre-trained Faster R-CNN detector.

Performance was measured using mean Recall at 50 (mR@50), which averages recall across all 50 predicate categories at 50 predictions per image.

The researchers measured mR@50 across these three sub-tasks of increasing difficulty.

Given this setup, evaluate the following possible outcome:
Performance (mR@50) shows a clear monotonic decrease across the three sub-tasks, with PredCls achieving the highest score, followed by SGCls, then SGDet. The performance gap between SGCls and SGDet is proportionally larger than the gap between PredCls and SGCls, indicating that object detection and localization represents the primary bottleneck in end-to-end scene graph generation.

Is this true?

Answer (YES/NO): YES